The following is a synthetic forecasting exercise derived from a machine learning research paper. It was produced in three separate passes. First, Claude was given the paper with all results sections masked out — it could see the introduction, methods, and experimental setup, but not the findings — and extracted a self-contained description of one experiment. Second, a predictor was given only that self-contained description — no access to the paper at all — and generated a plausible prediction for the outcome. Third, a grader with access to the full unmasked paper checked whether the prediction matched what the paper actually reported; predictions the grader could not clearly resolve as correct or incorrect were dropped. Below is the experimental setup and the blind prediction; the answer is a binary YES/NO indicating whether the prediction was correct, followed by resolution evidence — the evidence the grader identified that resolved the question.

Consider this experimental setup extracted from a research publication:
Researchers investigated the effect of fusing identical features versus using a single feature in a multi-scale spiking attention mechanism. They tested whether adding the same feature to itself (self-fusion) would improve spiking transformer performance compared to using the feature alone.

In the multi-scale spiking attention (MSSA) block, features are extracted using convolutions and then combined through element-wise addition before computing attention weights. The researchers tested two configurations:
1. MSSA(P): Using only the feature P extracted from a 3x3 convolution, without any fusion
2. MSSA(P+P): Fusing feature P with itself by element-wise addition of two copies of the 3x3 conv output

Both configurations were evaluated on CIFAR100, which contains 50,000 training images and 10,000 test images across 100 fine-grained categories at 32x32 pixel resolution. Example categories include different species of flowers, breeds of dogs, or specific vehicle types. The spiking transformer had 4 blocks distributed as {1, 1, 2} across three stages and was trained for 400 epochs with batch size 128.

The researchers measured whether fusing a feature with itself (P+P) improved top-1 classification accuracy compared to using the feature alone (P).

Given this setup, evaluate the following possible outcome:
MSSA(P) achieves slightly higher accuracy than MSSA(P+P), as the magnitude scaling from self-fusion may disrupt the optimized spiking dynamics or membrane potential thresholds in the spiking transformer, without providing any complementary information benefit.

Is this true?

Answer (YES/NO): NO